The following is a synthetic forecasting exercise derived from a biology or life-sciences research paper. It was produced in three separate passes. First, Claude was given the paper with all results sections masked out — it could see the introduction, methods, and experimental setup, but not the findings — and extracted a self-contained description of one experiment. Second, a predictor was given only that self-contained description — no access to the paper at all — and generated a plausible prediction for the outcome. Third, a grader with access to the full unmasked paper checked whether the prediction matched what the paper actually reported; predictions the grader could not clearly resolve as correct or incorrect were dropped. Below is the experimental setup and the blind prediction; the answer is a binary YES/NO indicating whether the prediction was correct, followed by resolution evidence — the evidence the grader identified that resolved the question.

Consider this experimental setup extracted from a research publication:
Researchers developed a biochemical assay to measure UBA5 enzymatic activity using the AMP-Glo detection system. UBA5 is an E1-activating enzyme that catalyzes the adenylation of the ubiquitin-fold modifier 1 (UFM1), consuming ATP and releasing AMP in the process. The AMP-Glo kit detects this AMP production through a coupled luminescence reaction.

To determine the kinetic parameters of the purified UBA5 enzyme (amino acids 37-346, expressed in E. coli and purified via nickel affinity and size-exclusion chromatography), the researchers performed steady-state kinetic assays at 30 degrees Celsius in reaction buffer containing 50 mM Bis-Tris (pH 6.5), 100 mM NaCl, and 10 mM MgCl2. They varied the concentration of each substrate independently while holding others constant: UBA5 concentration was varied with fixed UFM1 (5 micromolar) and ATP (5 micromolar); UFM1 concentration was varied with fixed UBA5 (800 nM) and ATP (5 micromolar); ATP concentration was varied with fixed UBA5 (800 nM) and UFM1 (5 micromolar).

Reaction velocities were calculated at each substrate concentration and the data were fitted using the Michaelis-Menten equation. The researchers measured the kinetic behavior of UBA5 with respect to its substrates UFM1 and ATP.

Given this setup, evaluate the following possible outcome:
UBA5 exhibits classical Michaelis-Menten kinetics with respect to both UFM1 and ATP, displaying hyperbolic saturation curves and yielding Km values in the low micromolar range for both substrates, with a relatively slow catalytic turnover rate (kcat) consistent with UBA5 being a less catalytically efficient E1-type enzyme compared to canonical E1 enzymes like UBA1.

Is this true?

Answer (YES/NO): NO